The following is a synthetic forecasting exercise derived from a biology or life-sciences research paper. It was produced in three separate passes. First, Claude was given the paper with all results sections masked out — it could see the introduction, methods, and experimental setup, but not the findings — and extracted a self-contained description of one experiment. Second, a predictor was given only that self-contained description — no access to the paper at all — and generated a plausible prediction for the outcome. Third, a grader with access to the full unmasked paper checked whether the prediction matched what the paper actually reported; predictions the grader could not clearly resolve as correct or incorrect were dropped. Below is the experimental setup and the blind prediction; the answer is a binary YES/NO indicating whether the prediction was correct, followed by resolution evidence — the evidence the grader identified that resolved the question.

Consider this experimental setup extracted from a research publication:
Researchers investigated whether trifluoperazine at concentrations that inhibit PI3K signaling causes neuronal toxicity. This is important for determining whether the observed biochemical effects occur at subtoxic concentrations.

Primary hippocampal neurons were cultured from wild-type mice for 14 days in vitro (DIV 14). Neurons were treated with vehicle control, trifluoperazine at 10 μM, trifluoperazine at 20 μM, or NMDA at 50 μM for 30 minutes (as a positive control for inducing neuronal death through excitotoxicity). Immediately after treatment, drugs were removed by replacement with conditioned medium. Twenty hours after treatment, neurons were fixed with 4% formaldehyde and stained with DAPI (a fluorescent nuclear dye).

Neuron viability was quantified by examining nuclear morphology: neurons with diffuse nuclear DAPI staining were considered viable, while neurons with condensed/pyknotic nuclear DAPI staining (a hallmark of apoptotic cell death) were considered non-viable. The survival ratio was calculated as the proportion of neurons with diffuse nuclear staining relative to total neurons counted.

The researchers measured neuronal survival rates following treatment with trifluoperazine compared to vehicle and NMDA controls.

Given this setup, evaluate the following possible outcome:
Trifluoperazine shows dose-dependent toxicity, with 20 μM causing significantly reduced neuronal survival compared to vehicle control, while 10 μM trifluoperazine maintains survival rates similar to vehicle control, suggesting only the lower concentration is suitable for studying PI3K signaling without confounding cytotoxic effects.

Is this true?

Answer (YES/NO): NO